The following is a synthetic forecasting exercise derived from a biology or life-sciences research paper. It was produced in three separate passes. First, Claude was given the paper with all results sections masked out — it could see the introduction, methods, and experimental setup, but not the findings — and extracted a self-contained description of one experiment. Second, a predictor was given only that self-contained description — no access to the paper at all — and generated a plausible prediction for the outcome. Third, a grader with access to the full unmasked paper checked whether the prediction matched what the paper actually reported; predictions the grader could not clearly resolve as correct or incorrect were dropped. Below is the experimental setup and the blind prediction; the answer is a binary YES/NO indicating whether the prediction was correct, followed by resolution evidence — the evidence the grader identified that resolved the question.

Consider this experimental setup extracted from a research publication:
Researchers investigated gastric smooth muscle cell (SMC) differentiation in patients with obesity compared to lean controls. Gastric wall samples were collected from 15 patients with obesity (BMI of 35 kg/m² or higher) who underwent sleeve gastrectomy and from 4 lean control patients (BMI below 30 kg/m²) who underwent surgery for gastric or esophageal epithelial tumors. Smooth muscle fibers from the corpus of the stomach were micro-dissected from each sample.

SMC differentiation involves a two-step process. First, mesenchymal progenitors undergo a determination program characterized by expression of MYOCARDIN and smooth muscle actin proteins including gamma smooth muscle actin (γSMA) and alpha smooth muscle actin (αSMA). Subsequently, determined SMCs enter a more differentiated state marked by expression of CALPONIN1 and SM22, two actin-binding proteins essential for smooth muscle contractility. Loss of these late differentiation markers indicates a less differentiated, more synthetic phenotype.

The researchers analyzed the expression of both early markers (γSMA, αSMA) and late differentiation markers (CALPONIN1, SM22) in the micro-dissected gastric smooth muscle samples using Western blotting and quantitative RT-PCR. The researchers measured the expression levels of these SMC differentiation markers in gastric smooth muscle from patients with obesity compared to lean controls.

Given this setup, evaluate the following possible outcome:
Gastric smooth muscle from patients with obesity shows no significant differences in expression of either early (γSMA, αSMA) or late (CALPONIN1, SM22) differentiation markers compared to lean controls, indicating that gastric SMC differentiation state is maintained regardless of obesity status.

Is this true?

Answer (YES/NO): NO